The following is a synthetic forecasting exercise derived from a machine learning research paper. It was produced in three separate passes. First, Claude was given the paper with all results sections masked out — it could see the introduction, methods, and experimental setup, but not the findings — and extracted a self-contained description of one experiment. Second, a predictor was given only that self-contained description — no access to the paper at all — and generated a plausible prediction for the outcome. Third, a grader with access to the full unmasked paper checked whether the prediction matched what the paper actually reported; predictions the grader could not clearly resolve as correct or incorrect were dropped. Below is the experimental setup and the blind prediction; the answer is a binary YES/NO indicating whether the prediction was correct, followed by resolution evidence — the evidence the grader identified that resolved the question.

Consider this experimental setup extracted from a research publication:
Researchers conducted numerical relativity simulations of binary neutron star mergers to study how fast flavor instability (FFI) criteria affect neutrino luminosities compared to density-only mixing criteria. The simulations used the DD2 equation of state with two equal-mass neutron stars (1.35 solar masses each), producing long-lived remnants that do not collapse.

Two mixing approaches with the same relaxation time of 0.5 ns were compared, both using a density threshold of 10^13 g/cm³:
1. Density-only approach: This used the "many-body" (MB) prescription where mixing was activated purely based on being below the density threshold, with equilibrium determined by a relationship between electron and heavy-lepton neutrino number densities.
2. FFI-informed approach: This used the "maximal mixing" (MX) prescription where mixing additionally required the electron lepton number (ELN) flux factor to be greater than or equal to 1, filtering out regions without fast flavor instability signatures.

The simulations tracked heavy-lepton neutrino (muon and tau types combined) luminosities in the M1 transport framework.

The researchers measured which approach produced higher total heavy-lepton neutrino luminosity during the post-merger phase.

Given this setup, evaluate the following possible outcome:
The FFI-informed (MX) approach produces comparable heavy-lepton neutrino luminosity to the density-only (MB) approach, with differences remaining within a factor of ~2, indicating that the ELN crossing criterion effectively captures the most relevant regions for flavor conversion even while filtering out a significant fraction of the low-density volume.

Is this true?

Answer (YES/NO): YES